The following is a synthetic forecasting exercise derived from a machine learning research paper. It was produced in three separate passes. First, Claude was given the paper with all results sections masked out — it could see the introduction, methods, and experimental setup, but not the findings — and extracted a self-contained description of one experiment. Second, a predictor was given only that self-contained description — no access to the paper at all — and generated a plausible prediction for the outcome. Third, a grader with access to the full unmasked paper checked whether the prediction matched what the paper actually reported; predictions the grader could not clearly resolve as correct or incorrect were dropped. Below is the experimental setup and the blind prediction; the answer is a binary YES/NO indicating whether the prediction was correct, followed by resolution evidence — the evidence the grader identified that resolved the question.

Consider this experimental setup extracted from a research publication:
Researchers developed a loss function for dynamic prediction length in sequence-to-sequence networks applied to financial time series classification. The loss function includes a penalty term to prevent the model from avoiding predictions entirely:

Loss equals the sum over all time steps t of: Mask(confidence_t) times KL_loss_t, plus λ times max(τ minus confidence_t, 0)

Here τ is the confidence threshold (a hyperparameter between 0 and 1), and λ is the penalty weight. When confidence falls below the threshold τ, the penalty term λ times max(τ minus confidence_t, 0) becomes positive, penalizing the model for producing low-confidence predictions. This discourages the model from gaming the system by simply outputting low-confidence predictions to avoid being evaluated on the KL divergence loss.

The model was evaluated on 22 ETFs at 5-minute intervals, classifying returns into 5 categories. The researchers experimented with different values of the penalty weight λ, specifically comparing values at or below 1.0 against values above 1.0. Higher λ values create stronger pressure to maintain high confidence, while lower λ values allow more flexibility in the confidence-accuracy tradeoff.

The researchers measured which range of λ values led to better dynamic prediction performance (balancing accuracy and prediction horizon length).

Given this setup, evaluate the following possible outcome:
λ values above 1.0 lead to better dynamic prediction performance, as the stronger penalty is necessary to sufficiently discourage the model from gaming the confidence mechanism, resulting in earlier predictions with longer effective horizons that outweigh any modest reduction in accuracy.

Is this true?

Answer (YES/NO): NO